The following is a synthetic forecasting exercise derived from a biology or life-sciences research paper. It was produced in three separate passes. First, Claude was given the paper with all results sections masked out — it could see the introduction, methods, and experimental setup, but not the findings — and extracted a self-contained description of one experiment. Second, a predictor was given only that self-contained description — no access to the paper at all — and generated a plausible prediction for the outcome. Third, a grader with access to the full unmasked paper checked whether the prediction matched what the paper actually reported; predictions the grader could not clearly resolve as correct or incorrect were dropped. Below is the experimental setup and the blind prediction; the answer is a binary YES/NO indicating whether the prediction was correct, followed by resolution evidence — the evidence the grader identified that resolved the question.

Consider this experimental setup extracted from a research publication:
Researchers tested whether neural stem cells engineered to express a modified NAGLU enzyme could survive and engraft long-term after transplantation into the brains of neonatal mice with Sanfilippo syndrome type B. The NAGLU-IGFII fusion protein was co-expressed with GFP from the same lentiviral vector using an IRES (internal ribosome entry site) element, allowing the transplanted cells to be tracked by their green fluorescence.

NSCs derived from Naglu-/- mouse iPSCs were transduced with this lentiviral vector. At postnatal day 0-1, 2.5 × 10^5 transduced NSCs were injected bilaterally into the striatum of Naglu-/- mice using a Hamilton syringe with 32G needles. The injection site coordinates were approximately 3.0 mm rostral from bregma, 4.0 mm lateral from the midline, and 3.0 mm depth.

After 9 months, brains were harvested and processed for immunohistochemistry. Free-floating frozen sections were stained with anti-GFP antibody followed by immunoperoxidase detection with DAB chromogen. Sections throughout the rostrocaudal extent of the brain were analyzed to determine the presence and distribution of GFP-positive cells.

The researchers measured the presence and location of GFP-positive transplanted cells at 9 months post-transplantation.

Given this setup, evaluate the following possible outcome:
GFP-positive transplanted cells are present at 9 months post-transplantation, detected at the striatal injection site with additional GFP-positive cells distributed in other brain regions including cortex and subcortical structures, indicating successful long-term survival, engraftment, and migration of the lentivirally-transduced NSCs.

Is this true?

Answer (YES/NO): YES